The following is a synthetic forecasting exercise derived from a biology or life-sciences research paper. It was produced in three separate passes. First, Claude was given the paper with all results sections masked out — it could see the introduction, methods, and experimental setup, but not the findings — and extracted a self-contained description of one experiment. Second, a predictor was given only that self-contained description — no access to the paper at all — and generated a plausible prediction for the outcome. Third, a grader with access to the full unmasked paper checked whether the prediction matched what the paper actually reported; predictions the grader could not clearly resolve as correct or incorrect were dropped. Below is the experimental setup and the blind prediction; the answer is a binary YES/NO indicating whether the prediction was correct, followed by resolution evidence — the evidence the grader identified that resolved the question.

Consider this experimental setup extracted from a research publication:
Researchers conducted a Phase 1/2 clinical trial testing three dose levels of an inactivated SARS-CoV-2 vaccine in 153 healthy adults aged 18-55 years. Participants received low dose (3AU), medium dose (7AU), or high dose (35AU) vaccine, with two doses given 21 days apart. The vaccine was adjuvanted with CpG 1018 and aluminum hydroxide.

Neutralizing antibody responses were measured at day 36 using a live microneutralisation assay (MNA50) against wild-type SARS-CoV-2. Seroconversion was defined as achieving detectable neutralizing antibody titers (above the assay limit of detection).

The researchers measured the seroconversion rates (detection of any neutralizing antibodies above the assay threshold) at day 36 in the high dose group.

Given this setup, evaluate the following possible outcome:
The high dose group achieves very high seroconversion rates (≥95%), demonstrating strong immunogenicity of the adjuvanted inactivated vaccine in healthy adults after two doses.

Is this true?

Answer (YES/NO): YES